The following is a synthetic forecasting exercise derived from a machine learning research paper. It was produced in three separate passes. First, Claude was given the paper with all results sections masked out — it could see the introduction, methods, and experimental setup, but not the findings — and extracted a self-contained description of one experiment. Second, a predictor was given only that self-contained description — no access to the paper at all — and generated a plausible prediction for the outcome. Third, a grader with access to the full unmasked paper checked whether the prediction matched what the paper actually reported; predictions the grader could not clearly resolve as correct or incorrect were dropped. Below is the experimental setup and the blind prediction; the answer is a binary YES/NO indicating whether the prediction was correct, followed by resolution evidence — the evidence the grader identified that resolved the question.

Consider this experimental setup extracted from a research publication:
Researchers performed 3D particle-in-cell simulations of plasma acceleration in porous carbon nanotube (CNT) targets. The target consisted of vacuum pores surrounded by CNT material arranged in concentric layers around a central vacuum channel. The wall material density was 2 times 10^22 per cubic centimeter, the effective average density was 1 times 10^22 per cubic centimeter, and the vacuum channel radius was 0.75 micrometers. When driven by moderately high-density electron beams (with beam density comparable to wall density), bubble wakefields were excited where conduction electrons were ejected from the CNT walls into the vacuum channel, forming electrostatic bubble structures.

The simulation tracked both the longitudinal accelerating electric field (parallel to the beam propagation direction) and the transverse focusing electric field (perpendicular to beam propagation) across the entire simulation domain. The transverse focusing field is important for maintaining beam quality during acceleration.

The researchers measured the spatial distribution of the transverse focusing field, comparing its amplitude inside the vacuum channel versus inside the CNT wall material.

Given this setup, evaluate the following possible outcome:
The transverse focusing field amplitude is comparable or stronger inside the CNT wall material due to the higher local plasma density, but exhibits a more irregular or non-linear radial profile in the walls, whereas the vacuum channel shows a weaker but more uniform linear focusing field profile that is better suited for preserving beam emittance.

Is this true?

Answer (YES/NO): NO